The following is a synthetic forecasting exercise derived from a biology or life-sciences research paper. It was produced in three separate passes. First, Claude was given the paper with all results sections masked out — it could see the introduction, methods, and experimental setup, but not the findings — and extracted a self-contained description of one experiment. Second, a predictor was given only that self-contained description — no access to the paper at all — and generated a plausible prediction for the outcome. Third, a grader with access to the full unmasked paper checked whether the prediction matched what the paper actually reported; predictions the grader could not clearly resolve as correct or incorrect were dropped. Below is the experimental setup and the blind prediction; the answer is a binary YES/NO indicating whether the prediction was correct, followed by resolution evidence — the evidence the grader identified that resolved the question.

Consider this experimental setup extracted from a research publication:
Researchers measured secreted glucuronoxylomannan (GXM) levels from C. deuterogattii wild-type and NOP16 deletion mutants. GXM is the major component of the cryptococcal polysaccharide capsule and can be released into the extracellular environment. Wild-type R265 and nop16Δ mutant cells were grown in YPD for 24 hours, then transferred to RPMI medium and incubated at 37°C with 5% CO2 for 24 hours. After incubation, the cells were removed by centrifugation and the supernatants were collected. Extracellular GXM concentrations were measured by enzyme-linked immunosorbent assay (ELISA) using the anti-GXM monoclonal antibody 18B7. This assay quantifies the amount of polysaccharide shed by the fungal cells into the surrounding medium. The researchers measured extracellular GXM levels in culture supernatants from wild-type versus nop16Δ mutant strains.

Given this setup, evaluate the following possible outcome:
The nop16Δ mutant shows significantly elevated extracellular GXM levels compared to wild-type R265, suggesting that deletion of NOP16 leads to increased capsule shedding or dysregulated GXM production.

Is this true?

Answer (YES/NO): NO